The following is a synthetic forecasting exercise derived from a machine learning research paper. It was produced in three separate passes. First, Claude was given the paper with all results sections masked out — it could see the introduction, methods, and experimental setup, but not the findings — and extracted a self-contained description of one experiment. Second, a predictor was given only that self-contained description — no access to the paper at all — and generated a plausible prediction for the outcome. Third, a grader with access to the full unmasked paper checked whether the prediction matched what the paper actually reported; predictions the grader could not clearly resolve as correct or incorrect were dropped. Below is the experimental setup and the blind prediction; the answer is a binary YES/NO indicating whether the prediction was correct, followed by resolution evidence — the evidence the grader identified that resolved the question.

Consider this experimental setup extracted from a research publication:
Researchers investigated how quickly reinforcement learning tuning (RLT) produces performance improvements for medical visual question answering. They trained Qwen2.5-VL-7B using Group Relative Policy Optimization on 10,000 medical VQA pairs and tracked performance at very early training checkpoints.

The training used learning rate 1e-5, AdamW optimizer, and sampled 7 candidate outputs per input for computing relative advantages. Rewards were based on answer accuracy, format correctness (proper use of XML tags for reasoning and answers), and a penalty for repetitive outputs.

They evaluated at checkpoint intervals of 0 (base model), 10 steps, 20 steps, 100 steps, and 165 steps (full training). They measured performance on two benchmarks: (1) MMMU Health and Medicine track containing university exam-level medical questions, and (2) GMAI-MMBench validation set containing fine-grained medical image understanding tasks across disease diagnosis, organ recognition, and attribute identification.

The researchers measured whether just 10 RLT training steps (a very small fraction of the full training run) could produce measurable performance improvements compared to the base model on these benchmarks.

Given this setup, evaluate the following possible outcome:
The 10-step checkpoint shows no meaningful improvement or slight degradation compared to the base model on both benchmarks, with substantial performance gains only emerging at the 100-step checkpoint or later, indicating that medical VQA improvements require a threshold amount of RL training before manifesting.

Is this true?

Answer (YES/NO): NO